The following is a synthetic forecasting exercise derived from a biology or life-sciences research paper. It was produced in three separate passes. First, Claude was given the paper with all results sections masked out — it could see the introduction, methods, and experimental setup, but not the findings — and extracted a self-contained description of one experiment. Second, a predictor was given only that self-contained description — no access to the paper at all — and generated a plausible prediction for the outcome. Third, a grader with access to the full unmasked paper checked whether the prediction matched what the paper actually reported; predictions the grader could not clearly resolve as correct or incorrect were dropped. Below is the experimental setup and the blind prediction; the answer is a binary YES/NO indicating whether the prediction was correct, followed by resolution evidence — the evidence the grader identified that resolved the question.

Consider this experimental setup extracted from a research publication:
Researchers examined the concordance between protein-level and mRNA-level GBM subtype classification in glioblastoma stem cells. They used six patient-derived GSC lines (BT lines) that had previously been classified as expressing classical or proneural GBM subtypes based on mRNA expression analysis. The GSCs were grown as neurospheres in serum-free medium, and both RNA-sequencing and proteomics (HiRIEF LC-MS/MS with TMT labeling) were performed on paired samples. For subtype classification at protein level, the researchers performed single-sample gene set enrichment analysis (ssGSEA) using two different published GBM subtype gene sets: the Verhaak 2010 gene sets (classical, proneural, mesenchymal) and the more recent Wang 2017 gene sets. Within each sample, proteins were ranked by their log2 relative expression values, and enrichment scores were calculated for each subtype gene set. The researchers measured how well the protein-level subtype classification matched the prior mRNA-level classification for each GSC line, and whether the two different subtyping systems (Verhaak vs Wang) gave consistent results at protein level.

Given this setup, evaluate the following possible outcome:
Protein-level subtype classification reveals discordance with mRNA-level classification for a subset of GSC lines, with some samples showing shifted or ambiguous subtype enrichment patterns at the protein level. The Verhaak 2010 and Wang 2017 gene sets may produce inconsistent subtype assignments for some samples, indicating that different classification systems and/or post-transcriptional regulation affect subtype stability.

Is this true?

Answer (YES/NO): YES